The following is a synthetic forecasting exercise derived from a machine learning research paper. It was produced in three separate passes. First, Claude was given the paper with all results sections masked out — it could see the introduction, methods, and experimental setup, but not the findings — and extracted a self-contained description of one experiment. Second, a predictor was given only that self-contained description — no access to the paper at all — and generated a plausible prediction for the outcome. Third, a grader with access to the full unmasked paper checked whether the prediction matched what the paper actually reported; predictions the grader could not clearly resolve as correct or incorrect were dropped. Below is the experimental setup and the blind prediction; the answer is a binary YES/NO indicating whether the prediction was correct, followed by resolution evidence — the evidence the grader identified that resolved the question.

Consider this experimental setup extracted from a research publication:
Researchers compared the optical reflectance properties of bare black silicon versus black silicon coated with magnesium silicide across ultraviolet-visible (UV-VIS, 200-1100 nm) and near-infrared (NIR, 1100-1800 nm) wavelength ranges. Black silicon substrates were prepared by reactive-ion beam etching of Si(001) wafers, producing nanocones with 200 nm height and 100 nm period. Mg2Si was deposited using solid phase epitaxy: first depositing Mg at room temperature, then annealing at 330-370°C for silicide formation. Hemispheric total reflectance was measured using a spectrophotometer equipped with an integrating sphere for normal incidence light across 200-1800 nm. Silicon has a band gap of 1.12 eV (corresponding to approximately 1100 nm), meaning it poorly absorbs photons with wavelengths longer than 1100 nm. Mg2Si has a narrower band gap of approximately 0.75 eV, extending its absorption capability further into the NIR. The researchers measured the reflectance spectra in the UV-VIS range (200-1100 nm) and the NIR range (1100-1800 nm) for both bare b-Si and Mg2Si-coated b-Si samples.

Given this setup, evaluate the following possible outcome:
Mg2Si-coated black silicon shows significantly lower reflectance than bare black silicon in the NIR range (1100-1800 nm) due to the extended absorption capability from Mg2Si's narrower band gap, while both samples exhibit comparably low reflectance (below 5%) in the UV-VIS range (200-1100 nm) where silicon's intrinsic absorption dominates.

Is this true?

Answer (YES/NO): NO